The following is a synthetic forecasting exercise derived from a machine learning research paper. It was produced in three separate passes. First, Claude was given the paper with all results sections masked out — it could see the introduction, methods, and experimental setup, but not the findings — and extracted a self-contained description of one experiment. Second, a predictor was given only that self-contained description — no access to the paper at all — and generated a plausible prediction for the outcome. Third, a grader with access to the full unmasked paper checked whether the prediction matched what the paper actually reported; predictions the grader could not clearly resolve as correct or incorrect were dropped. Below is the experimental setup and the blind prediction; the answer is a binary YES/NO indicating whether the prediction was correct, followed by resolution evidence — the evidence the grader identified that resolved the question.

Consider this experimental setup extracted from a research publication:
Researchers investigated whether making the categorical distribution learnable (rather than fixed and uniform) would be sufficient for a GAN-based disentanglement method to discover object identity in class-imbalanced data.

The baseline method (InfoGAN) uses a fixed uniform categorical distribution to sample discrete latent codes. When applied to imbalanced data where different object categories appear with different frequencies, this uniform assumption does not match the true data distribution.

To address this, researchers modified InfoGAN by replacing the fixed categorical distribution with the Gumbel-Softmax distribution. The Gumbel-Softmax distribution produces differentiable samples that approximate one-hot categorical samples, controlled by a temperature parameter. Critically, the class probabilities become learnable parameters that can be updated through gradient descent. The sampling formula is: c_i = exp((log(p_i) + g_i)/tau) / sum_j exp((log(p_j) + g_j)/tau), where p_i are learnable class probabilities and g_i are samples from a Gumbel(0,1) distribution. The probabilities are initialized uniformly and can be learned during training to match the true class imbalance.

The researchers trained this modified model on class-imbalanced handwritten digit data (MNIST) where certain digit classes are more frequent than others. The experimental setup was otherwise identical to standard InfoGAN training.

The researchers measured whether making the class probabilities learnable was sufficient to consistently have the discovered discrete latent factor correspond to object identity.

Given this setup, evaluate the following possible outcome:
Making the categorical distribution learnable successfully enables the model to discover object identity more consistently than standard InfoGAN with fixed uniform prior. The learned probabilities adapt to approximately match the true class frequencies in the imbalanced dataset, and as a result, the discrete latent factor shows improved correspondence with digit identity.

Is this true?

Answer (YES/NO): NO